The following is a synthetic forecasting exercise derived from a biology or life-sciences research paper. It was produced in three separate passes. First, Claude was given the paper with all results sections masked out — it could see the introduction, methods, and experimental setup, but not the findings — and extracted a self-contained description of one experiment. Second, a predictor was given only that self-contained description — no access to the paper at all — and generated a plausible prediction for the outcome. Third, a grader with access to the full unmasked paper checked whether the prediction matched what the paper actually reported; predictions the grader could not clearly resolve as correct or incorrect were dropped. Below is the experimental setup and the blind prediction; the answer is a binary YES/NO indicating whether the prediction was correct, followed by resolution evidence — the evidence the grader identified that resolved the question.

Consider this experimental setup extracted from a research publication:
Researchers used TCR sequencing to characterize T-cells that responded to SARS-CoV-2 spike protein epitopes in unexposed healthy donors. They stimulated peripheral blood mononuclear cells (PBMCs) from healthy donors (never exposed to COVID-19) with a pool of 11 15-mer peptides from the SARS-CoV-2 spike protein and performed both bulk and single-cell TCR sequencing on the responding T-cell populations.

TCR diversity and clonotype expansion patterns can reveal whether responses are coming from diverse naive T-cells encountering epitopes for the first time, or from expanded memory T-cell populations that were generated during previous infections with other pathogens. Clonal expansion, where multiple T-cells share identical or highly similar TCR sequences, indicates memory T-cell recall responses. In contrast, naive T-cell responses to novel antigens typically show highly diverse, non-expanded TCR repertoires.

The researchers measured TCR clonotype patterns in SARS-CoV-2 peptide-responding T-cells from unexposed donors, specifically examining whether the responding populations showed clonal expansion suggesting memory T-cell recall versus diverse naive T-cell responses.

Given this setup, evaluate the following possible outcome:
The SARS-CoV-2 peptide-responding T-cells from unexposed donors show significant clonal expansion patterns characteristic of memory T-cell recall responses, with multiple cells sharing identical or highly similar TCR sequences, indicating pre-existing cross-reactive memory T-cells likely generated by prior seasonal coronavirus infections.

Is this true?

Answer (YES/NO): NO